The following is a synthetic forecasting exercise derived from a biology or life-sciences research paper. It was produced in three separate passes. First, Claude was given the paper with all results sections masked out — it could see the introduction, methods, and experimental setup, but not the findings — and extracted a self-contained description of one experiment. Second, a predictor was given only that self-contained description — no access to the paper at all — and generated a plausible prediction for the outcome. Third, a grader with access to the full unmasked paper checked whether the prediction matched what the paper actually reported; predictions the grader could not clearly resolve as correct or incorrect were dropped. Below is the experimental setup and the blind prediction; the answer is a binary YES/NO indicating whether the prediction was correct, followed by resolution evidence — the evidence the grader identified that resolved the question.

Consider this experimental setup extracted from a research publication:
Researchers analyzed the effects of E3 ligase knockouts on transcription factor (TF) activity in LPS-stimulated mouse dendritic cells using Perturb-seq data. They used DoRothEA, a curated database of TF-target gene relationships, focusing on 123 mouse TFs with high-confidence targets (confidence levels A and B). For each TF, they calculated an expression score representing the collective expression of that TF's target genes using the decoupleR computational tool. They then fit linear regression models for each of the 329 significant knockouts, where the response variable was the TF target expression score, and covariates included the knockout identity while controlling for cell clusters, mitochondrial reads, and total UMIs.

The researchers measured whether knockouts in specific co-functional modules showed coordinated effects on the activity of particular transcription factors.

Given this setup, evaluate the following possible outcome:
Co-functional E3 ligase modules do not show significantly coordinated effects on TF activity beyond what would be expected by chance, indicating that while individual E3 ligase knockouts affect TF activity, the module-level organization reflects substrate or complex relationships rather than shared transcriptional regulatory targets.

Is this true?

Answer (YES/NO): NO